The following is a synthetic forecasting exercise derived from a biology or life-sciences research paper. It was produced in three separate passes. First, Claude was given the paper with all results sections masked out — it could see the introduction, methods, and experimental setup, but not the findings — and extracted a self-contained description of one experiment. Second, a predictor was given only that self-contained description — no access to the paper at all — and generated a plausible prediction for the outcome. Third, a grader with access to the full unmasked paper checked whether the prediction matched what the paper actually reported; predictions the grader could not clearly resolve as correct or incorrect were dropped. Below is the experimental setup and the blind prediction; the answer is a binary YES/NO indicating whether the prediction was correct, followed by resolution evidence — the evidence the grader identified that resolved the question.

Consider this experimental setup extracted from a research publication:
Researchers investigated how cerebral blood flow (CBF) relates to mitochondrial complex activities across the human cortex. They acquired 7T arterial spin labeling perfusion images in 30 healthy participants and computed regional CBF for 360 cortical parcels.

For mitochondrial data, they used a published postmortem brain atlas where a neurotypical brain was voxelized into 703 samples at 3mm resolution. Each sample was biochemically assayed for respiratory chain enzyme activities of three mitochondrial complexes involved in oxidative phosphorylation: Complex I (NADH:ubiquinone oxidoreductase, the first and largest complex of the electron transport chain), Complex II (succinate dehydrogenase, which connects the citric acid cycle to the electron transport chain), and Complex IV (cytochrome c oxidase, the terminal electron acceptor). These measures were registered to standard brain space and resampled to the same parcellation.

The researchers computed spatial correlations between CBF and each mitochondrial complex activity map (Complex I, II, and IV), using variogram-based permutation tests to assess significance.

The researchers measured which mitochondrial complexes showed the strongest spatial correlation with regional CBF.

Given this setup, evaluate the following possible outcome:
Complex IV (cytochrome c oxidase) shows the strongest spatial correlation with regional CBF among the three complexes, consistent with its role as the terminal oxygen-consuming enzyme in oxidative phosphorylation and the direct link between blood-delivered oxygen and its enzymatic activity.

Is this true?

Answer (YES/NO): NO